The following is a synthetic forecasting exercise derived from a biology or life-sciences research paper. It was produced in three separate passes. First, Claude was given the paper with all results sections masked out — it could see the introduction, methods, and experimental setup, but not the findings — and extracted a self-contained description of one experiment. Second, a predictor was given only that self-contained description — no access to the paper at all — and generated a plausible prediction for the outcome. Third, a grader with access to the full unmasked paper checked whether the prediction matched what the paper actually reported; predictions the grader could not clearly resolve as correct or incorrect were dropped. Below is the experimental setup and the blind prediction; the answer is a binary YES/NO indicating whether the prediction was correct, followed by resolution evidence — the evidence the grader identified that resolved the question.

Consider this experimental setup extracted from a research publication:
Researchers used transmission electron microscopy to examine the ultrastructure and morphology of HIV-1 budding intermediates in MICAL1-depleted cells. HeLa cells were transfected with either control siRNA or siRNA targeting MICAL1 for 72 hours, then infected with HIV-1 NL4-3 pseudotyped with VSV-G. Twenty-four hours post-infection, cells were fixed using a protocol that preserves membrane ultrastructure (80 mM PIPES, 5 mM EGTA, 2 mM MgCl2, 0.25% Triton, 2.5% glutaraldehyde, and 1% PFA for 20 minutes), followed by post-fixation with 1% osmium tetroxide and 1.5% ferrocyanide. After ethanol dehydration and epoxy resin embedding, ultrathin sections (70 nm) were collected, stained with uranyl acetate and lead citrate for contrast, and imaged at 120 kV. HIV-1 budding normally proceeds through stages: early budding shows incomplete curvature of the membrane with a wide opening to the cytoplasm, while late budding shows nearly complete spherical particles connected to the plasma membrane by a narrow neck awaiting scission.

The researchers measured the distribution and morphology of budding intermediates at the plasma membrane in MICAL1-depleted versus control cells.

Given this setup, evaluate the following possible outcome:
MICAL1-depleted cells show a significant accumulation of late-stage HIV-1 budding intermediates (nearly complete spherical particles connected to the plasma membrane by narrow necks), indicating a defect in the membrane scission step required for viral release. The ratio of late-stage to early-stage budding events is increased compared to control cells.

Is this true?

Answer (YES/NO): NO